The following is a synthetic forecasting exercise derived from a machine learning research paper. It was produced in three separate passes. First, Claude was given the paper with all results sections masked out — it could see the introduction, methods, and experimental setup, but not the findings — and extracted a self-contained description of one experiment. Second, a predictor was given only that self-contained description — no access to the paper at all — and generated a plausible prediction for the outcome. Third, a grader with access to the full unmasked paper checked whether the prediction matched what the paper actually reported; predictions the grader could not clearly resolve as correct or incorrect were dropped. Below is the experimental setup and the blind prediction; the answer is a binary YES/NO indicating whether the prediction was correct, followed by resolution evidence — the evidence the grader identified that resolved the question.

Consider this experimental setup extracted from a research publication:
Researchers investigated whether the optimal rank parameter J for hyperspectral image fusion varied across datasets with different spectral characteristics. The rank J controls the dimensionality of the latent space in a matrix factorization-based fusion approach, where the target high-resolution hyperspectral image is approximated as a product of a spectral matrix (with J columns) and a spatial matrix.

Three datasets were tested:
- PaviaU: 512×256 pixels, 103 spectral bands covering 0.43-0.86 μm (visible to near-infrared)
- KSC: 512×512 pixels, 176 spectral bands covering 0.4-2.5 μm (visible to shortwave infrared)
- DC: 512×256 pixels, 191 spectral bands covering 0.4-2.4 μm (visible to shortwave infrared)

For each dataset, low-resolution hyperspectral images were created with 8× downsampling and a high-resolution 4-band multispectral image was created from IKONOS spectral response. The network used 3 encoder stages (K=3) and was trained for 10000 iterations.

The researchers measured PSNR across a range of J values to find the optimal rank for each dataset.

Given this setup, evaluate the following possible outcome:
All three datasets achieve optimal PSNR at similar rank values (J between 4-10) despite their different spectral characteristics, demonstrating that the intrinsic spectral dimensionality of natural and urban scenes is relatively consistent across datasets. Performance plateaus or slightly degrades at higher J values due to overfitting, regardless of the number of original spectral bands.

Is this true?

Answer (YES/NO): NO